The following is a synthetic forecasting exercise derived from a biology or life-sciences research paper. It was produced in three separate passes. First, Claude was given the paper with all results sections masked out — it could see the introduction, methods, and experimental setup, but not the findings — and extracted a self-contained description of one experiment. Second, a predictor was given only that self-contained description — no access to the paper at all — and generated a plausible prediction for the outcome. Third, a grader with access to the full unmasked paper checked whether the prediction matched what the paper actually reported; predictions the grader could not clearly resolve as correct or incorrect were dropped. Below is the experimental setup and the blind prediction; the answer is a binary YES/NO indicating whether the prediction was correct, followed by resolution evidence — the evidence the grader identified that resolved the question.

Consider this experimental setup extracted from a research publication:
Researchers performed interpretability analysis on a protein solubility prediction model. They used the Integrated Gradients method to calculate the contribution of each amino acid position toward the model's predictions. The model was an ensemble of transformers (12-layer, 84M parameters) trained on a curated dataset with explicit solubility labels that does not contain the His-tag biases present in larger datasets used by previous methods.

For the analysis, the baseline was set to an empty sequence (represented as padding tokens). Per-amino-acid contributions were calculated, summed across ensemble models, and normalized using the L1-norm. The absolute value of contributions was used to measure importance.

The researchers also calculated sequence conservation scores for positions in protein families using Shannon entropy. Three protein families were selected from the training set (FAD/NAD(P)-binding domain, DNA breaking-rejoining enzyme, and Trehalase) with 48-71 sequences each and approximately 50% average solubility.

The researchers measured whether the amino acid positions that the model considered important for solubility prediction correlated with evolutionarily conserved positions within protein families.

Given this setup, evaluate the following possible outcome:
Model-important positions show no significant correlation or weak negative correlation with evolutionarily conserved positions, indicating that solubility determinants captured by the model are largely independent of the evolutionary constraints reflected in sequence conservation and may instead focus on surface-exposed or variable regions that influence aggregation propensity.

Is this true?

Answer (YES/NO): NO